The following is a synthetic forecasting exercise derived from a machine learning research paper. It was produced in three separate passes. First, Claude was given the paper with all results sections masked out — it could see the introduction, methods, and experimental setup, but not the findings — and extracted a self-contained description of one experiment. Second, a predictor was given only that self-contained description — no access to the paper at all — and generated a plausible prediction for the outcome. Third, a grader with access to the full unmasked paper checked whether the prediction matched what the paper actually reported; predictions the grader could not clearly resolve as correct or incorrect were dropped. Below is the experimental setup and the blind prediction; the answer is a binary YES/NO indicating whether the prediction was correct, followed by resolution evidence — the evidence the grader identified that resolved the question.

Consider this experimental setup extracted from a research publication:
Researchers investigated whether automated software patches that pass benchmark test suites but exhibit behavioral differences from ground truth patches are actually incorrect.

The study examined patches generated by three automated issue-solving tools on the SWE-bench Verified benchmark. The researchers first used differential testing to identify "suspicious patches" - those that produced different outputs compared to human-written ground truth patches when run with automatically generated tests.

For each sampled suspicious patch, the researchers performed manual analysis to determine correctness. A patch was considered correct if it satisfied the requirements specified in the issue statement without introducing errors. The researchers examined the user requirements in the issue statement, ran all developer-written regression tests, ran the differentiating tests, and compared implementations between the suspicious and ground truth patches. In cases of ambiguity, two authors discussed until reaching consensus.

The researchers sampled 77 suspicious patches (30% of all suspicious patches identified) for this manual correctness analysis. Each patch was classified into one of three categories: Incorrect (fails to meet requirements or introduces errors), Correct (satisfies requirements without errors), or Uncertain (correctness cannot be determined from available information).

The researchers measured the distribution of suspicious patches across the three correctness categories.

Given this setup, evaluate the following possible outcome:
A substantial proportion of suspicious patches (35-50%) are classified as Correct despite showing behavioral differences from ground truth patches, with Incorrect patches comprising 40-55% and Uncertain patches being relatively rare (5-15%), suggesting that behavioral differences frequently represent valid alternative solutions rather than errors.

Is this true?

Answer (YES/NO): NO